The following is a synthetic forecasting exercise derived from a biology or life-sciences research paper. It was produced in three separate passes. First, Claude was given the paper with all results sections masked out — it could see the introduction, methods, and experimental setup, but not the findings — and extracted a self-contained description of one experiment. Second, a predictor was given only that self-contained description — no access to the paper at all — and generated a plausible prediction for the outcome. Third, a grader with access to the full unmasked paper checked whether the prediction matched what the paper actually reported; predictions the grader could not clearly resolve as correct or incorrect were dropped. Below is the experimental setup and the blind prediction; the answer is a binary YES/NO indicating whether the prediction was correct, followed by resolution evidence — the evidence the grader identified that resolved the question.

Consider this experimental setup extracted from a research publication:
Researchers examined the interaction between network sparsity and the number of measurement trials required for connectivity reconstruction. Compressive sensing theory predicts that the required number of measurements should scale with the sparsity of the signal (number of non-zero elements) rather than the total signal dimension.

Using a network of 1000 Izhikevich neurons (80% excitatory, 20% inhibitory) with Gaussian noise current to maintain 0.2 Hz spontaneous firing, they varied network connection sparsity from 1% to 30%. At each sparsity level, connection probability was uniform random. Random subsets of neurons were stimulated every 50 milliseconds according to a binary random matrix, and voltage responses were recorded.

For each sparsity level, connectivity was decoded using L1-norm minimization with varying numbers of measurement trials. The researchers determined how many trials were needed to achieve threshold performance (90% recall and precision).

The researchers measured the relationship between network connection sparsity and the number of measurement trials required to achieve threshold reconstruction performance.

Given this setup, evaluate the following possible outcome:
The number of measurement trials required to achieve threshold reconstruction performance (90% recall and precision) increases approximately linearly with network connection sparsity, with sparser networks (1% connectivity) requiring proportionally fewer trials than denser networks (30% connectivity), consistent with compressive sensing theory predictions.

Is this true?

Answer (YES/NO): NO